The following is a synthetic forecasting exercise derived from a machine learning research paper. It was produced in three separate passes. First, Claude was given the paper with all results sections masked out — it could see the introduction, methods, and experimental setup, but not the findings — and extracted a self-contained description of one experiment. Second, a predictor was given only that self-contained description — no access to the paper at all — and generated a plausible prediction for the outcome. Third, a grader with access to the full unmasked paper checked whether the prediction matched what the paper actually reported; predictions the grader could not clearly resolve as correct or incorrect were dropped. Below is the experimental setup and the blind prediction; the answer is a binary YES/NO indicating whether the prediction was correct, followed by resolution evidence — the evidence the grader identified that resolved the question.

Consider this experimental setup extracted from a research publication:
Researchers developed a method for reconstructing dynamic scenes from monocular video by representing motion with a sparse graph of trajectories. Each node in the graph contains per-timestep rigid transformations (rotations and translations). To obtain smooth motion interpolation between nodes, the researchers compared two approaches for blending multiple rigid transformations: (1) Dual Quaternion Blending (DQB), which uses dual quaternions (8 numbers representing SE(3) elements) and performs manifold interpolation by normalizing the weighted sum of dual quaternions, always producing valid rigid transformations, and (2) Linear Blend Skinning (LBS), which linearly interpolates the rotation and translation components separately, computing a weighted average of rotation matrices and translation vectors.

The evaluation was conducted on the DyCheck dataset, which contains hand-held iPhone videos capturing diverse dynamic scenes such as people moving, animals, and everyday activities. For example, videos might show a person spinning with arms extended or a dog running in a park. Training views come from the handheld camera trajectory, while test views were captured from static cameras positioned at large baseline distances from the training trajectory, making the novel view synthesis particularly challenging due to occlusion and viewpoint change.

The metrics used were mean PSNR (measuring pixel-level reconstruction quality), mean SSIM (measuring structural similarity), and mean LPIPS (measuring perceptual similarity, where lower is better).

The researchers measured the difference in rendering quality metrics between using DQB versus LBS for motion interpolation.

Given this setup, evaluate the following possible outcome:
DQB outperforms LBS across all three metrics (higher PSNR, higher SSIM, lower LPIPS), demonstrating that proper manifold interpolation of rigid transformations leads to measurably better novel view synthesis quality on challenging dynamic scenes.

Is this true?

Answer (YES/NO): YES